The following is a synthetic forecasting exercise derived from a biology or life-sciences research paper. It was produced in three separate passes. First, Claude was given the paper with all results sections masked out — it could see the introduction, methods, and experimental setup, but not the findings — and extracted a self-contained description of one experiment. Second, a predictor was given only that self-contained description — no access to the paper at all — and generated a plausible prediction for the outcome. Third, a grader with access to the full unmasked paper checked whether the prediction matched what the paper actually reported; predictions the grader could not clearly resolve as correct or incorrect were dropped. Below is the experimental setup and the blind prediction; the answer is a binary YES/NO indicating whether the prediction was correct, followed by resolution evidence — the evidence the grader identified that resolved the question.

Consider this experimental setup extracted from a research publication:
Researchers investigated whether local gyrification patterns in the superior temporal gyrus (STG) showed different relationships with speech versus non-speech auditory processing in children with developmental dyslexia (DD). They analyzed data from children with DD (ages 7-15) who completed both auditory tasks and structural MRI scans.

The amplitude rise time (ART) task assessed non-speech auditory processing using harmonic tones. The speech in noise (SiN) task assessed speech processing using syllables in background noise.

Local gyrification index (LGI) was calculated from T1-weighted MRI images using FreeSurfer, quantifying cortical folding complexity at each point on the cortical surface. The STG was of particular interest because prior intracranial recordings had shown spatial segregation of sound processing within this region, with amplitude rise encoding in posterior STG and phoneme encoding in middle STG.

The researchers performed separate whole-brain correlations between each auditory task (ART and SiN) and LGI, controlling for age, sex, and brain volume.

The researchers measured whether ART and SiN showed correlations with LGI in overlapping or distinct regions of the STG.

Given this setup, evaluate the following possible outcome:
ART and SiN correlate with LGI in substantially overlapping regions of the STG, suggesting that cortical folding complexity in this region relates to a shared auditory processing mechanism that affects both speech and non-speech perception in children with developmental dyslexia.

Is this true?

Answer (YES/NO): NO